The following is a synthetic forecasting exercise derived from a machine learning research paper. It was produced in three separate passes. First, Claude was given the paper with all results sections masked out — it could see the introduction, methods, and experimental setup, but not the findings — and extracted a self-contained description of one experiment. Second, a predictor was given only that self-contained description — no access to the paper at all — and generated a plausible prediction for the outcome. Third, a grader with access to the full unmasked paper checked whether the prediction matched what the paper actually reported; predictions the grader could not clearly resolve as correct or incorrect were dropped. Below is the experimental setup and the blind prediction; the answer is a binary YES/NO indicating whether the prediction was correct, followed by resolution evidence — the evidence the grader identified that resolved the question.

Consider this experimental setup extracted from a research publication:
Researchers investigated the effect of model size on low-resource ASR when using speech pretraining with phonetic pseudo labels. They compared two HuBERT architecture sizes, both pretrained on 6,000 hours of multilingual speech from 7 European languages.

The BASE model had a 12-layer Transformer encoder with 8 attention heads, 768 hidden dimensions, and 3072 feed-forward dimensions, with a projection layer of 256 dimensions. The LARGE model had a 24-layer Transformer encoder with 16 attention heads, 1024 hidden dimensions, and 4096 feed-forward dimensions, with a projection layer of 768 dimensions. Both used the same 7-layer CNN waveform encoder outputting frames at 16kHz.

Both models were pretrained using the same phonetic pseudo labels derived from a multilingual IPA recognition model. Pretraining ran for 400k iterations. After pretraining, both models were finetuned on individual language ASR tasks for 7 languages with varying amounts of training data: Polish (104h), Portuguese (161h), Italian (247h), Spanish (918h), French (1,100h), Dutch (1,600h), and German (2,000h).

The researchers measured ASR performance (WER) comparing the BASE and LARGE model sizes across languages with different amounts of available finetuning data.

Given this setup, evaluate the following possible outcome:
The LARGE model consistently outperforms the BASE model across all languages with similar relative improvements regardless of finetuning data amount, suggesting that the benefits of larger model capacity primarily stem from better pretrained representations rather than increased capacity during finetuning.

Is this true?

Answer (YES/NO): NO